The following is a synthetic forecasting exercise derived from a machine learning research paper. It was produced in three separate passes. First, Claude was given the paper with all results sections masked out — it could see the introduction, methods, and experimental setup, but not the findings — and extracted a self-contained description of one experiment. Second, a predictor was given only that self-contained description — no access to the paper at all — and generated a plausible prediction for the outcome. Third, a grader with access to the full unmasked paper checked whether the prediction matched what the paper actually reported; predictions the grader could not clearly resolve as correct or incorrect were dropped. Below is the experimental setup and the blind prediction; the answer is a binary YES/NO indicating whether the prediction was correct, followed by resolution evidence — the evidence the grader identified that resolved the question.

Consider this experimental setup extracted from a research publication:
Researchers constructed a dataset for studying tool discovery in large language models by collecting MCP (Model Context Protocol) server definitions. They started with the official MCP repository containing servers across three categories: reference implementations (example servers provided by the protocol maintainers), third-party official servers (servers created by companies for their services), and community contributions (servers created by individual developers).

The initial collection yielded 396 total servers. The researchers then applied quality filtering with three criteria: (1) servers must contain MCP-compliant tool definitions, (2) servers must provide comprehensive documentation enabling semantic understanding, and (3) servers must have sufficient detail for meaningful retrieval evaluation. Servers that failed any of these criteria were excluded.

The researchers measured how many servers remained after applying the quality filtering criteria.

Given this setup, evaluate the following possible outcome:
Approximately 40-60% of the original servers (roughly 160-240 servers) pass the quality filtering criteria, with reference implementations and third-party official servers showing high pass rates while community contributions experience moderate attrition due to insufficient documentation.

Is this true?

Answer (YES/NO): NO